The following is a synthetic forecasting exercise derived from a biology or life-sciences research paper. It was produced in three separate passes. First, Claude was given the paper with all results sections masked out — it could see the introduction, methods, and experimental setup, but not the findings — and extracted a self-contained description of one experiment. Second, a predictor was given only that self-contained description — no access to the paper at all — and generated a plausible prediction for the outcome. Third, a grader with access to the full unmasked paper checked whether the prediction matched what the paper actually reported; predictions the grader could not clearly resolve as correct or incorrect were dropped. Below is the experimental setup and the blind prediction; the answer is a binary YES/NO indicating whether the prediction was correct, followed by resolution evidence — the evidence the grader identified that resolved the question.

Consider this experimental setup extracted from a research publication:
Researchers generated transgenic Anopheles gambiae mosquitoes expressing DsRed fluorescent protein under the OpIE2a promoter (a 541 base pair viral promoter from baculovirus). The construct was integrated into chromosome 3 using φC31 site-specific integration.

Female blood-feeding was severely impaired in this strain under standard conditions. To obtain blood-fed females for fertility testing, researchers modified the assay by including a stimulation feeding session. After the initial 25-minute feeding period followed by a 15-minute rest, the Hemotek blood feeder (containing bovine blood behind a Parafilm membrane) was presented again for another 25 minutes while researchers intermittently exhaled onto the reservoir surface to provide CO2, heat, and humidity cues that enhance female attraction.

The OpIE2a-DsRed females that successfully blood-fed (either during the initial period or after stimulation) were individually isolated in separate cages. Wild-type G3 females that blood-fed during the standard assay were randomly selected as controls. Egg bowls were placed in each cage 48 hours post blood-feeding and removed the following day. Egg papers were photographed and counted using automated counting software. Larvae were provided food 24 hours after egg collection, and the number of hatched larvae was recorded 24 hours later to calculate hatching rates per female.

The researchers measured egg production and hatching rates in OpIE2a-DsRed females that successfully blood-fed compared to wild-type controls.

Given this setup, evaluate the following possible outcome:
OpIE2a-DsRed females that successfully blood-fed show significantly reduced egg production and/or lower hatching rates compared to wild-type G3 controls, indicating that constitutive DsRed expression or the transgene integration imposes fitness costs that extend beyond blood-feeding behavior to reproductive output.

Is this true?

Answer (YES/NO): YES